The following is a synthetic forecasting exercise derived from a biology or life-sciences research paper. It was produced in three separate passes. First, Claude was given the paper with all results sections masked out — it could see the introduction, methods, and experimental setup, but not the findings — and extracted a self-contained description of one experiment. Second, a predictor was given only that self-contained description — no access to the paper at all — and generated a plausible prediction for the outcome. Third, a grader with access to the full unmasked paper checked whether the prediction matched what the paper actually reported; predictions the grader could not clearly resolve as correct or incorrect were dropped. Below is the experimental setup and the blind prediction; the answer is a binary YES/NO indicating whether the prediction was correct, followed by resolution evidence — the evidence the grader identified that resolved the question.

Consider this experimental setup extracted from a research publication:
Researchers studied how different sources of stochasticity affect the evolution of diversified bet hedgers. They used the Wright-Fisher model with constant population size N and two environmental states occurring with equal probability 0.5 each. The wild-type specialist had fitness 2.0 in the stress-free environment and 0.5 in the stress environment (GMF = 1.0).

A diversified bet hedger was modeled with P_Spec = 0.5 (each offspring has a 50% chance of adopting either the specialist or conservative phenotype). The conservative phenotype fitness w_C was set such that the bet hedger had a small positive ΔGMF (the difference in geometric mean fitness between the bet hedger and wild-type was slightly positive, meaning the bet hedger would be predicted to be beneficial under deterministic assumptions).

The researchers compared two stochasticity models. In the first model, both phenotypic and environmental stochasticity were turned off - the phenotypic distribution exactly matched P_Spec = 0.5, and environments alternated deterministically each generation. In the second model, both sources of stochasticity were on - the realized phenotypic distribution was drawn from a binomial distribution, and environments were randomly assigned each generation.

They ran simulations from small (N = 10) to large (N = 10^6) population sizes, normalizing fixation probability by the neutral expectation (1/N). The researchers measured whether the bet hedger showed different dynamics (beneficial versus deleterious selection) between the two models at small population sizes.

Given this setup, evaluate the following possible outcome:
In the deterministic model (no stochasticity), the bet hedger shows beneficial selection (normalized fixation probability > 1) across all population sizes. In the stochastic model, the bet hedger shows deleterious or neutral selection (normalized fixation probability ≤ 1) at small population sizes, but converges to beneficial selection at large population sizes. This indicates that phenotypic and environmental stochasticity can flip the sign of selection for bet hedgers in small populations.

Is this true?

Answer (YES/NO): YES